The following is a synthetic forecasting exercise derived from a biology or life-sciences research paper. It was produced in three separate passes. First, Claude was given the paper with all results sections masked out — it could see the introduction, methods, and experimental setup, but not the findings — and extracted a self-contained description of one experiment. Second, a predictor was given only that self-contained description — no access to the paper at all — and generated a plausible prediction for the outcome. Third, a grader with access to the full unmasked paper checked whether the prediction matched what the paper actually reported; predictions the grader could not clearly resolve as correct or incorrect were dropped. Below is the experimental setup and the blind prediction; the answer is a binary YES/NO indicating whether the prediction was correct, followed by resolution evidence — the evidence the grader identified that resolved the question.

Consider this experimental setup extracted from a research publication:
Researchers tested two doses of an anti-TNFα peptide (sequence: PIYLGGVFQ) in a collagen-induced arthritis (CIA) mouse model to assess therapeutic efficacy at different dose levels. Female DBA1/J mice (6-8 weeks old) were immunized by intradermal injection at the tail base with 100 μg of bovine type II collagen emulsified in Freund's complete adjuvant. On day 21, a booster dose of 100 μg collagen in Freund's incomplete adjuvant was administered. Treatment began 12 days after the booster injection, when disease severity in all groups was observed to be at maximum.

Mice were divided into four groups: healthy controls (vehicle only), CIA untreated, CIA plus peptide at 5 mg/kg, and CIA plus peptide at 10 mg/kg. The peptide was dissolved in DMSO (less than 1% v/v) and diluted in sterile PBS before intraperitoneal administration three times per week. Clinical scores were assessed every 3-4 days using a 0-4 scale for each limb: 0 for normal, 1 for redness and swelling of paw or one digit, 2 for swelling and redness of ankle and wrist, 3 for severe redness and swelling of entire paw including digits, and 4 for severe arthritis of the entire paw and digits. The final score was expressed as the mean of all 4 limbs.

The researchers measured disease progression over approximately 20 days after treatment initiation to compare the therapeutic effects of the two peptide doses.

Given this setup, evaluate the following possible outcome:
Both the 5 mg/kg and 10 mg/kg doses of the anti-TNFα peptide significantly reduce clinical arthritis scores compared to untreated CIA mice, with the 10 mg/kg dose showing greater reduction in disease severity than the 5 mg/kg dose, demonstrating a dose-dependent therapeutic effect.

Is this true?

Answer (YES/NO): YES